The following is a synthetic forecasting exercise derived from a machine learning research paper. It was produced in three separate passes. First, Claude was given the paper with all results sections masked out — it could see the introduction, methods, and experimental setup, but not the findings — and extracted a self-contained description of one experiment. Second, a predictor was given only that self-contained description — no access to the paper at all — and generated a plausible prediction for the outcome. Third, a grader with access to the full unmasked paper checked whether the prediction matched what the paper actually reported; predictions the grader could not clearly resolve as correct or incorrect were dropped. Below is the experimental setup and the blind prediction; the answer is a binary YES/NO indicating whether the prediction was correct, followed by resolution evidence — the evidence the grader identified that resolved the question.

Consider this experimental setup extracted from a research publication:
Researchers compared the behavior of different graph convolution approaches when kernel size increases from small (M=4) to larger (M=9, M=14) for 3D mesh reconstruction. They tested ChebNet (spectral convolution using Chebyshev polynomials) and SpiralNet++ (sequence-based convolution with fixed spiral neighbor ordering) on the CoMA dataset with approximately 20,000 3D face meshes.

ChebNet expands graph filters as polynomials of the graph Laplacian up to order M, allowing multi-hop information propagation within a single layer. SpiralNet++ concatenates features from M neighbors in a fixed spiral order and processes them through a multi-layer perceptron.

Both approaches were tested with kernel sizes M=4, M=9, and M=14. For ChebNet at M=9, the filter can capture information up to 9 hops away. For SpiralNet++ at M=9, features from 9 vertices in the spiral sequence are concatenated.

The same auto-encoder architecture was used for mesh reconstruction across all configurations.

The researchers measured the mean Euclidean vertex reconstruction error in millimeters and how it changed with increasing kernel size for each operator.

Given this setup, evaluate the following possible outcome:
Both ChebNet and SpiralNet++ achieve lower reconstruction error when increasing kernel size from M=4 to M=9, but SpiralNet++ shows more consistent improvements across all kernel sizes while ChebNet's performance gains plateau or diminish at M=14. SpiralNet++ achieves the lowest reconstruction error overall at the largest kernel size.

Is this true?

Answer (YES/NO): NO